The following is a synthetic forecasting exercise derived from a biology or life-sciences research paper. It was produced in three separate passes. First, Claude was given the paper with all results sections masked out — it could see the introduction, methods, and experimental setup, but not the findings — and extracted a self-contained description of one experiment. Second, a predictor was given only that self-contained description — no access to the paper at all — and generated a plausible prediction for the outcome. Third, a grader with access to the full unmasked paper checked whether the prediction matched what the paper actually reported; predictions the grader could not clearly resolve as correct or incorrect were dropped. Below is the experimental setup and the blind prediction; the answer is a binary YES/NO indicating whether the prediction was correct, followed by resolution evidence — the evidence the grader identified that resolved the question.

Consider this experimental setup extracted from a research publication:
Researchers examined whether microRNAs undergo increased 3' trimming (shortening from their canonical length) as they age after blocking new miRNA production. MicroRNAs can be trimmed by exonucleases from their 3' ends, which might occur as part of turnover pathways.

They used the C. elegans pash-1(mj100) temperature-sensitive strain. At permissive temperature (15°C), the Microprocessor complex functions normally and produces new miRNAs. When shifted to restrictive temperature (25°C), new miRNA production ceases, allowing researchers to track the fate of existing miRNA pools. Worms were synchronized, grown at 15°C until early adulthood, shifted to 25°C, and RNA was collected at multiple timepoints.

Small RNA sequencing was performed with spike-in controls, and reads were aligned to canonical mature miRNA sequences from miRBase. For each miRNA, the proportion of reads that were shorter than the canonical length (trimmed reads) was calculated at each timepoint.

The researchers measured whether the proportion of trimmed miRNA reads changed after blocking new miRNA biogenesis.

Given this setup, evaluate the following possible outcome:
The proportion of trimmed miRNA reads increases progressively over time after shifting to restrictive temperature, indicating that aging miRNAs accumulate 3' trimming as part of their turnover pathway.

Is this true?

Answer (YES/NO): YES